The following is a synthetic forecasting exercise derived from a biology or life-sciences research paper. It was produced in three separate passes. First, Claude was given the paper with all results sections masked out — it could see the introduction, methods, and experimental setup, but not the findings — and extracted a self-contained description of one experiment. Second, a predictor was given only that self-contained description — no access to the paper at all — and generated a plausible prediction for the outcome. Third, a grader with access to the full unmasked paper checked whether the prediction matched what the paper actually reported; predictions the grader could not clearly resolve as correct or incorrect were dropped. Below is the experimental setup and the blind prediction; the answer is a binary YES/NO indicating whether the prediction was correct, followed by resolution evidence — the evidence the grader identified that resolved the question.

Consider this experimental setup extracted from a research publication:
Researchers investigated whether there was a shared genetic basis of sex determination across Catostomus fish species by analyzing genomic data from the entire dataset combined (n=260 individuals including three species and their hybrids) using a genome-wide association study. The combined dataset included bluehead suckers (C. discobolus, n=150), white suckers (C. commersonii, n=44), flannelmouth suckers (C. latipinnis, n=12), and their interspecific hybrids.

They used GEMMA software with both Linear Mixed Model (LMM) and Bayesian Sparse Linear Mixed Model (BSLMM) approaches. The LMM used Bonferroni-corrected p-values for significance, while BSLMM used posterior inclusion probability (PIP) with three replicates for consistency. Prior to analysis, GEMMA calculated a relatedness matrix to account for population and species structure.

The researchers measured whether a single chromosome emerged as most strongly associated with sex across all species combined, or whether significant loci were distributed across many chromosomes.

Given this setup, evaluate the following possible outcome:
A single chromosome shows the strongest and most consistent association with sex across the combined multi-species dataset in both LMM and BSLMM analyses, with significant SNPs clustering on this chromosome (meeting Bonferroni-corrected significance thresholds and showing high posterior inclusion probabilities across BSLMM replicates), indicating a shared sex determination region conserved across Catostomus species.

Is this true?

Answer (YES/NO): NO